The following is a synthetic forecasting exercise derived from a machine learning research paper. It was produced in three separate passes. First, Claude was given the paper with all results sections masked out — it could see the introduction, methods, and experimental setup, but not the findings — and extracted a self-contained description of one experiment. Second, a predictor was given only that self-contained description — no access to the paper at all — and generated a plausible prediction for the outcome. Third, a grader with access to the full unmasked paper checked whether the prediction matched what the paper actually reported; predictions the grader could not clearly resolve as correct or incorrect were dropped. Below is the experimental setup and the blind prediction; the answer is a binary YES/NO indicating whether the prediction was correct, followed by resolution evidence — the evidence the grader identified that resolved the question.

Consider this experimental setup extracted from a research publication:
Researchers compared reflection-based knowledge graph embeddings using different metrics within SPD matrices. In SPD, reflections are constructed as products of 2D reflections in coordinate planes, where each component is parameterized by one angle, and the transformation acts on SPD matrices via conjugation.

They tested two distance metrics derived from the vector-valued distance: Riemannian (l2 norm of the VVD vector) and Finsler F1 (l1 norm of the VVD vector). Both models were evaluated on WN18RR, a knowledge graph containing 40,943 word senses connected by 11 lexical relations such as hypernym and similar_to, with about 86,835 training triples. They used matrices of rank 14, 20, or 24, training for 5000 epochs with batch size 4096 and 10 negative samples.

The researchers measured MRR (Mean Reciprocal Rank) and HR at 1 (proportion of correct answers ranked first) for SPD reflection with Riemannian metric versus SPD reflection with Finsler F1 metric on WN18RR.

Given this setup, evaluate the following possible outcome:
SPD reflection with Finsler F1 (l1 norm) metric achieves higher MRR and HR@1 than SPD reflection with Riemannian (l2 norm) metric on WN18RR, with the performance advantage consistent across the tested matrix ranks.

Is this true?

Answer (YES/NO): NO